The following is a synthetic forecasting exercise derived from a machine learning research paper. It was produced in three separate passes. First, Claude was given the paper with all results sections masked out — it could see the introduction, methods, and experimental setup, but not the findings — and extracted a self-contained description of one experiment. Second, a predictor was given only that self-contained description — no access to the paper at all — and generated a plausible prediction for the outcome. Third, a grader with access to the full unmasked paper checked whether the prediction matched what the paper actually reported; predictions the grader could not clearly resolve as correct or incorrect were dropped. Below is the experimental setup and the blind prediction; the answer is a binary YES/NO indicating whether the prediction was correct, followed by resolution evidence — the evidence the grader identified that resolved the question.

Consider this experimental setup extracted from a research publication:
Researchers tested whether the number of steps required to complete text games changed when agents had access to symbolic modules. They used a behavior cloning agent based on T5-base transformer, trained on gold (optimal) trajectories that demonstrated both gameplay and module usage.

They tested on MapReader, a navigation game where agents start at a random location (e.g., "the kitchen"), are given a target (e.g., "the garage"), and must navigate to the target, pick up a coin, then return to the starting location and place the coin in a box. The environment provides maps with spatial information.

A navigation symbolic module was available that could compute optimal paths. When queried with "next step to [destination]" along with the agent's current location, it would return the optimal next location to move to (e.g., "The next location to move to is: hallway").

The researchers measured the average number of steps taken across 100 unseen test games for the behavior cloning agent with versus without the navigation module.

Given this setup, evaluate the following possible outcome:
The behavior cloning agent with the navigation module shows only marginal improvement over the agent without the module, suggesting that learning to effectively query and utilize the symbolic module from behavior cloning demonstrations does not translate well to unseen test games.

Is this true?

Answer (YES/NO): NO